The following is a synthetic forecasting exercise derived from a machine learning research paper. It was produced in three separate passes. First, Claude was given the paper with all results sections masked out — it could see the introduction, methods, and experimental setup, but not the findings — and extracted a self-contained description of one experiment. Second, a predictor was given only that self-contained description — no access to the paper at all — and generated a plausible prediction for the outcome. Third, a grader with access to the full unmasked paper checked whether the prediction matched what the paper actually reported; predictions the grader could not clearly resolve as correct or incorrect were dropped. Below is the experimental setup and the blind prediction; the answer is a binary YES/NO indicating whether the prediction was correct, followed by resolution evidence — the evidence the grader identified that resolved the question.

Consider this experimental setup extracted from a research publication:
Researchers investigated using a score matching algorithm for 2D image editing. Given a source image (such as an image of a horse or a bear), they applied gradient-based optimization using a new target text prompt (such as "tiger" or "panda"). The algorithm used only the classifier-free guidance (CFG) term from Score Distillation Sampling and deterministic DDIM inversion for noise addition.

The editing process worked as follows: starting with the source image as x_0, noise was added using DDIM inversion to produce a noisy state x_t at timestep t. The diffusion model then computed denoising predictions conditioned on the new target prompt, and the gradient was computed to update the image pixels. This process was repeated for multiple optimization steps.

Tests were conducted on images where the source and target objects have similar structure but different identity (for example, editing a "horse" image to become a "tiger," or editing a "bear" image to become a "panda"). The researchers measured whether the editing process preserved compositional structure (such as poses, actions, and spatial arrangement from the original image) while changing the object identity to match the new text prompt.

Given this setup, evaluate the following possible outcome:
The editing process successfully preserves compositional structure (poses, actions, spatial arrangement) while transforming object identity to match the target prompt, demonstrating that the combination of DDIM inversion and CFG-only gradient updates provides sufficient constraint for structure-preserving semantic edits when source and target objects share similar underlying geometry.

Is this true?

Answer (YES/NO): YES